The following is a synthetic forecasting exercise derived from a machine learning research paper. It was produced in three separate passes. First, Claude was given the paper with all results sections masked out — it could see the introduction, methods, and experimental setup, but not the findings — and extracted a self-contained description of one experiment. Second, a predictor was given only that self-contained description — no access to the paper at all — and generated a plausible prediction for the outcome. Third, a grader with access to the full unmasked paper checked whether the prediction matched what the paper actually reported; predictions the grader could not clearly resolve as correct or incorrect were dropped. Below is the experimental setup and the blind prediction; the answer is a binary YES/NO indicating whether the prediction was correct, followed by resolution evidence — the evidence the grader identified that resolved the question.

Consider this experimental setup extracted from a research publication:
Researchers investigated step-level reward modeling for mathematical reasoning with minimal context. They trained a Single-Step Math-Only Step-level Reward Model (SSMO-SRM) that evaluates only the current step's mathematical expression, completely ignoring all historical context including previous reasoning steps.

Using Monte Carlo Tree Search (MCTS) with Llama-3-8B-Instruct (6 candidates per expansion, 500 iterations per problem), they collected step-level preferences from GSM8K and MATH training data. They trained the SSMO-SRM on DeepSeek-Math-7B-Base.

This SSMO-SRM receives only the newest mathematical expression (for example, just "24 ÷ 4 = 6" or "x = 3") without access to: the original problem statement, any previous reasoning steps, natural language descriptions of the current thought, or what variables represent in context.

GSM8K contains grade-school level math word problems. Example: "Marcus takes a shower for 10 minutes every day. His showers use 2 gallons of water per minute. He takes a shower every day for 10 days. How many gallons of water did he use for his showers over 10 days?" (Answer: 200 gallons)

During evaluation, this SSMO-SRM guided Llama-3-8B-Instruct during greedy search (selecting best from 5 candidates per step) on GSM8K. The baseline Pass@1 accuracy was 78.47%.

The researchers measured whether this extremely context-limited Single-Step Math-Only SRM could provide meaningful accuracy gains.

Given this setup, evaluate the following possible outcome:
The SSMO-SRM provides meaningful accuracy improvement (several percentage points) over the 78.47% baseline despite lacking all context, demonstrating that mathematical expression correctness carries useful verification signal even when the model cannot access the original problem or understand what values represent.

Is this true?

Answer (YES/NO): YES